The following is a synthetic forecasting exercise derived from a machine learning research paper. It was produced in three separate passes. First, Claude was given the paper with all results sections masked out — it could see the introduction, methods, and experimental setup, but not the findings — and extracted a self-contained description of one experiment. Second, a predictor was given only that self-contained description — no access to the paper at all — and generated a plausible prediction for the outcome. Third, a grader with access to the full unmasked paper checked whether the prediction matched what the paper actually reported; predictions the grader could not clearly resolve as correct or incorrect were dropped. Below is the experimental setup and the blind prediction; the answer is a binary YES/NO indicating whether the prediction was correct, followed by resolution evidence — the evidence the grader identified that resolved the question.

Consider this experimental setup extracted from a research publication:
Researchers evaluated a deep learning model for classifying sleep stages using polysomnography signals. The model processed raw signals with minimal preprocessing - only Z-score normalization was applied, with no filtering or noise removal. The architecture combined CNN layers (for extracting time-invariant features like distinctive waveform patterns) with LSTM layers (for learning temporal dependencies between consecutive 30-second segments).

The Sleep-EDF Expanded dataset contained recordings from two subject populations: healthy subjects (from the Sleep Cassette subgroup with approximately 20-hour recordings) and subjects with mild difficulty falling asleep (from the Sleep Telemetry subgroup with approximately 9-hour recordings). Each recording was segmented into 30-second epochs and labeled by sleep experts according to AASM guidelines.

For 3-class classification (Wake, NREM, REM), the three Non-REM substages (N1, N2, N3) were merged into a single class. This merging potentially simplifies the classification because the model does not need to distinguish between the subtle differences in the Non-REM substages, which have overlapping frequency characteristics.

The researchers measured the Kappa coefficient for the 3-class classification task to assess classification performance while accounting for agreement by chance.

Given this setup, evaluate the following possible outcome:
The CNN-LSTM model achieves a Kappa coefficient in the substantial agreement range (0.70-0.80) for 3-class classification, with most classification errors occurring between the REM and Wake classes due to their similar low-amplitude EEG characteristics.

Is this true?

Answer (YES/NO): NO